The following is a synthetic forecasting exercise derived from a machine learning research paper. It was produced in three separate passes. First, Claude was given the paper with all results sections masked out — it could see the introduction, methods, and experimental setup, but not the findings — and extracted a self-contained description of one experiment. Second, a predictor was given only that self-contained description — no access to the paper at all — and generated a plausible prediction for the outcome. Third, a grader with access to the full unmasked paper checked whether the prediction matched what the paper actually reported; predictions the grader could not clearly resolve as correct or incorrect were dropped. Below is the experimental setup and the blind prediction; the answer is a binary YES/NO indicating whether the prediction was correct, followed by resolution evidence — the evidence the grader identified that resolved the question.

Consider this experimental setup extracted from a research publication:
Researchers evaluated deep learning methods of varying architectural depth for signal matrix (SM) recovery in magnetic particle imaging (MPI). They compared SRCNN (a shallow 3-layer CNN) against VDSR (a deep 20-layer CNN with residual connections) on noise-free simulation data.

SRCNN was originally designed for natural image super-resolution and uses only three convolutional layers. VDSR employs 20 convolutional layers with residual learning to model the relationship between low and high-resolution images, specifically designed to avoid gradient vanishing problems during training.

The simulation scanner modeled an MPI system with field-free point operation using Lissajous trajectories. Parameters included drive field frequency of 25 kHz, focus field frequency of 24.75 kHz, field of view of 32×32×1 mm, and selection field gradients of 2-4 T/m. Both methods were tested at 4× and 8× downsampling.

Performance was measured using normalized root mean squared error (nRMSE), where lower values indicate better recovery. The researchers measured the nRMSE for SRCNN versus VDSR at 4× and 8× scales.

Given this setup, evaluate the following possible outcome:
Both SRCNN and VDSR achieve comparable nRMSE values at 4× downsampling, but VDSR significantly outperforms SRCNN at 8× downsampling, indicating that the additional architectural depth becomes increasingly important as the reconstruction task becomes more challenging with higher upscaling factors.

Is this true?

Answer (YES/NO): NO